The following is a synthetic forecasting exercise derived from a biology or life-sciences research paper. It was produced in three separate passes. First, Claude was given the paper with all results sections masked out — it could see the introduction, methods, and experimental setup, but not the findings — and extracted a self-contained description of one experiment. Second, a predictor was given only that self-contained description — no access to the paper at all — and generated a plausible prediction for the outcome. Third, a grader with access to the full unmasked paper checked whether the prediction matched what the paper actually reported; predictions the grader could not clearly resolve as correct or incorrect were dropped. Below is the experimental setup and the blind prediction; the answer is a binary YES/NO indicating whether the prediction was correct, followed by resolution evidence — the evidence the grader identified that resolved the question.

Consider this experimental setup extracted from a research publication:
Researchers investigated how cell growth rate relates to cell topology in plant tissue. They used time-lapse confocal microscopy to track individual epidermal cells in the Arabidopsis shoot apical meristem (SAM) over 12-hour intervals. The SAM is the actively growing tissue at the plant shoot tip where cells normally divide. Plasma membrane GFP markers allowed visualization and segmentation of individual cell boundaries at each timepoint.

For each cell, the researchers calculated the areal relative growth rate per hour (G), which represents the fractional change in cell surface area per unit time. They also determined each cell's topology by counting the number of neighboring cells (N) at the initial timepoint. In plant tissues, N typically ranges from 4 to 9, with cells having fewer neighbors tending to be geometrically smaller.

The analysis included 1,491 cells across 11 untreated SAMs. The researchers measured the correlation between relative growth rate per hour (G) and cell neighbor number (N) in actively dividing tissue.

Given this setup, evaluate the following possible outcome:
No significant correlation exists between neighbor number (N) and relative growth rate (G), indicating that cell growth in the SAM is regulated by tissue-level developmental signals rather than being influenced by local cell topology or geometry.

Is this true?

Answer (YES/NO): NO